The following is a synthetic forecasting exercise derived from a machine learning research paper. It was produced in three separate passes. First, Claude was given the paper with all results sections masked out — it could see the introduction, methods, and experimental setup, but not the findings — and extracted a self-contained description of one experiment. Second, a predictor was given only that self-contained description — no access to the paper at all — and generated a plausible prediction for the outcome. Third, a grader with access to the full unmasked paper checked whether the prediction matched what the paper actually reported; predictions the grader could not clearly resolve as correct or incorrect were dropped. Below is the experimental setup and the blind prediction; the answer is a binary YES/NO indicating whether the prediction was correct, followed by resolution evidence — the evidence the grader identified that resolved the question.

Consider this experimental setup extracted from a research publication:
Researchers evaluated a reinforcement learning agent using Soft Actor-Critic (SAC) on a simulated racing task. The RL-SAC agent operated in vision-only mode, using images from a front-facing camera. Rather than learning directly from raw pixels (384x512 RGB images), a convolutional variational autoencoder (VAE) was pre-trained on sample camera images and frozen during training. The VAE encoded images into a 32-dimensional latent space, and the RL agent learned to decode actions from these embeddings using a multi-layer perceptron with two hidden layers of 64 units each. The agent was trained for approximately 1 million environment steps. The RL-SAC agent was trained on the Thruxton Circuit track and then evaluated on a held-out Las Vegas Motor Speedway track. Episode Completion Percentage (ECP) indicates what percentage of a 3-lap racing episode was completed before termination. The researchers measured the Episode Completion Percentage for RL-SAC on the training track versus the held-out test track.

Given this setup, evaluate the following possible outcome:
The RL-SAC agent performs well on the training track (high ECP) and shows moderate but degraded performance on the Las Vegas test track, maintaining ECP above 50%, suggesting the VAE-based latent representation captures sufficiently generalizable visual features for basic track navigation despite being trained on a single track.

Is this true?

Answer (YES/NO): NO